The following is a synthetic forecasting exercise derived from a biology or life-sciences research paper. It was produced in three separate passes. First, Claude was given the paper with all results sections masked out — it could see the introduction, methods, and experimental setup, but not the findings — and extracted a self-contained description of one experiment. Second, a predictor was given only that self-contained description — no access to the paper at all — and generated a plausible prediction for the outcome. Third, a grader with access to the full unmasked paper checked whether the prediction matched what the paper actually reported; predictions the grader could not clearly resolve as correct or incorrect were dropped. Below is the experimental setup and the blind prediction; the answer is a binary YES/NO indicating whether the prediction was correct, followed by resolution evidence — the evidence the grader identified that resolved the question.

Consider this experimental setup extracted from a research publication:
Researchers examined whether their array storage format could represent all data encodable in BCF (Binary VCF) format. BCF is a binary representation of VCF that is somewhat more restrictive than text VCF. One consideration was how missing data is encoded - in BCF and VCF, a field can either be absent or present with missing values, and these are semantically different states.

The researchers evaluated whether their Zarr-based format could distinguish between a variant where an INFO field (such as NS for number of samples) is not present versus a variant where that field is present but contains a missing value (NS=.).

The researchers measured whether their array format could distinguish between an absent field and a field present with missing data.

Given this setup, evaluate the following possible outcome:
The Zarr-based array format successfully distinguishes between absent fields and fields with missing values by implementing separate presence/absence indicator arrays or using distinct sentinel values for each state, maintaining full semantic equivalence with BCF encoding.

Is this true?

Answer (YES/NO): NO